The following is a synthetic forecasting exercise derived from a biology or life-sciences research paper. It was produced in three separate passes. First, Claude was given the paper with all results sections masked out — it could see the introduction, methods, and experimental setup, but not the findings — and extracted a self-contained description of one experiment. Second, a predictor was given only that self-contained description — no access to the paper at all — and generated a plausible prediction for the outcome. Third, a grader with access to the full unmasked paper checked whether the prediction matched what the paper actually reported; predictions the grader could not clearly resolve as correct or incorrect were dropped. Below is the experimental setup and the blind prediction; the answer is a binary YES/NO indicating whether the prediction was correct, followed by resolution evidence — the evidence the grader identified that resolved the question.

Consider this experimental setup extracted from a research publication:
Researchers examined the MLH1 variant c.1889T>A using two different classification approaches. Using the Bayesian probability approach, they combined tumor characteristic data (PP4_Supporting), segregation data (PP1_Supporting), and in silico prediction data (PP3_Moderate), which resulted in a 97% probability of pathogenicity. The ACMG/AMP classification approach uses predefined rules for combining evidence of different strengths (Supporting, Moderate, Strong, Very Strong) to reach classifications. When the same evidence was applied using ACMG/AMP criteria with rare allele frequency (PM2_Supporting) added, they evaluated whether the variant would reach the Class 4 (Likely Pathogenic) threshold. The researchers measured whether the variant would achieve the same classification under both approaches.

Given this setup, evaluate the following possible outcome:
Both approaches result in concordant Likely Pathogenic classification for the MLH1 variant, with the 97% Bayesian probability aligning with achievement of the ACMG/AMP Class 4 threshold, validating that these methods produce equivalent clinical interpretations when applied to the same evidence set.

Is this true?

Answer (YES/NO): NO